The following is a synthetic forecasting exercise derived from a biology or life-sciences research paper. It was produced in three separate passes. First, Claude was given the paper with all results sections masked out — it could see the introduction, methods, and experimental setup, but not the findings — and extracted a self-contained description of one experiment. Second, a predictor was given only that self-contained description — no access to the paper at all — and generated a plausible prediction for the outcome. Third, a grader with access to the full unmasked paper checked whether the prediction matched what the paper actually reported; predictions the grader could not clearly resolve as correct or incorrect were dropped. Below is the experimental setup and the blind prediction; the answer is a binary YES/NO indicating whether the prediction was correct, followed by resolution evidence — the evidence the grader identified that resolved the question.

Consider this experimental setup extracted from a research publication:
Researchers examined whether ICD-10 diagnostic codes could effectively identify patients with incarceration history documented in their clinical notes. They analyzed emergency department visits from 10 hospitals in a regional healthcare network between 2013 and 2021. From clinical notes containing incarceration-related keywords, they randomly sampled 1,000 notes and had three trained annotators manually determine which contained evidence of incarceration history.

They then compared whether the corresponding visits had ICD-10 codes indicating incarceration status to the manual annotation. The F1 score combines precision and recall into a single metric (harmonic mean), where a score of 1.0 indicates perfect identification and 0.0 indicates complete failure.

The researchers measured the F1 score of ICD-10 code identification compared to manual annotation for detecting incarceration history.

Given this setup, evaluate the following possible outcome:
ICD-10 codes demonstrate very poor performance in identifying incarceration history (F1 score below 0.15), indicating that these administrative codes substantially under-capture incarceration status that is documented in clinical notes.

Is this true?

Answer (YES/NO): YES